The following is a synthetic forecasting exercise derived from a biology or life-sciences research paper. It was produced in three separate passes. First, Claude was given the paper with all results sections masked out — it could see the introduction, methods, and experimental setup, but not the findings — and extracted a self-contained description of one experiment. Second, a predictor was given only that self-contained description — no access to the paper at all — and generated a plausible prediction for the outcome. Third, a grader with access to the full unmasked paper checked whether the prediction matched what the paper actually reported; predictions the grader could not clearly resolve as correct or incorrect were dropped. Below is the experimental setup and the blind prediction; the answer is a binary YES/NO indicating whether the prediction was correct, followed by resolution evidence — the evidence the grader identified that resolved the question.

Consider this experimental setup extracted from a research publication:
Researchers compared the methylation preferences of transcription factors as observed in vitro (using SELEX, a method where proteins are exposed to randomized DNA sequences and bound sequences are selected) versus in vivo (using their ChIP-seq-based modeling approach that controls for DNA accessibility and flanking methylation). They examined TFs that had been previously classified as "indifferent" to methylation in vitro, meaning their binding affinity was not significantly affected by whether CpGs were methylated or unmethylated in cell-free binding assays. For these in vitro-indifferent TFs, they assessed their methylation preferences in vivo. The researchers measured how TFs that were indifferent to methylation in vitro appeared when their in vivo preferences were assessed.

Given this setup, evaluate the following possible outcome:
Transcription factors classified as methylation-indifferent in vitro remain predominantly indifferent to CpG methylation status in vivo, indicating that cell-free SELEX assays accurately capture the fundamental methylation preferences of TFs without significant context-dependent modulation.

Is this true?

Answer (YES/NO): NO